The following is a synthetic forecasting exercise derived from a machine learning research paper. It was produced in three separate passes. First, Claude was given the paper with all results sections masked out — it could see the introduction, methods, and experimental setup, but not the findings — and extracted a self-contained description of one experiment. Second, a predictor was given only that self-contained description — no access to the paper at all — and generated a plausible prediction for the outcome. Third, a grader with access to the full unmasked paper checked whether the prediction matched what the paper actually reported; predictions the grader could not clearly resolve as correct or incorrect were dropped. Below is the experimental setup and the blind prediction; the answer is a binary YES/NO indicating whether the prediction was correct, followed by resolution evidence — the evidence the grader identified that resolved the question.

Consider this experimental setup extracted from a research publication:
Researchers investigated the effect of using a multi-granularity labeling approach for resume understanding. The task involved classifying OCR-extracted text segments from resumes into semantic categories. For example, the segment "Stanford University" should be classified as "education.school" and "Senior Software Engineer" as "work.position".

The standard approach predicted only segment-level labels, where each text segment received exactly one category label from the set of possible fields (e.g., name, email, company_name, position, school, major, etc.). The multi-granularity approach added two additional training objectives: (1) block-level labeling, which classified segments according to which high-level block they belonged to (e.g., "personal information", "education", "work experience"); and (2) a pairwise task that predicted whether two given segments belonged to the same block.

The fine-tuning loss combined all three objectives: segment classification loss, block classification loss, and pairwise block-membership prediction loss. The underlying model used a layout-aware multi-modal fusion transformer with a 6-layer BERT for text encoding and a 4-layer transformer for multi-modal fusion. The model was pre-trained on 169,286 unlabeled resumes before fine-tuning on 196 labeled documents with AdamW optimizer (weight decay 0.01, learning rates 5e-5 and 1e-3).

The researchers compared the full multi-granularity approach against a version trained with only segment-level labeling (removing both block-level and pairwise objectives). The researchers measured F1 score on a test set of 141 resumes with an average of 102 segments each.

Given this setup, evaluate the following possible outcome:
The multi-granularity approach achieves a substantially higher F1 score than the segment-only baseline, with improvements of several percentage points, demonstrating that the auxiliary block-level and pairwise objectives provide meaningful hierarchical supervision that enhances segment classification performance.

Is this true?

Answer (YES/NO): NO